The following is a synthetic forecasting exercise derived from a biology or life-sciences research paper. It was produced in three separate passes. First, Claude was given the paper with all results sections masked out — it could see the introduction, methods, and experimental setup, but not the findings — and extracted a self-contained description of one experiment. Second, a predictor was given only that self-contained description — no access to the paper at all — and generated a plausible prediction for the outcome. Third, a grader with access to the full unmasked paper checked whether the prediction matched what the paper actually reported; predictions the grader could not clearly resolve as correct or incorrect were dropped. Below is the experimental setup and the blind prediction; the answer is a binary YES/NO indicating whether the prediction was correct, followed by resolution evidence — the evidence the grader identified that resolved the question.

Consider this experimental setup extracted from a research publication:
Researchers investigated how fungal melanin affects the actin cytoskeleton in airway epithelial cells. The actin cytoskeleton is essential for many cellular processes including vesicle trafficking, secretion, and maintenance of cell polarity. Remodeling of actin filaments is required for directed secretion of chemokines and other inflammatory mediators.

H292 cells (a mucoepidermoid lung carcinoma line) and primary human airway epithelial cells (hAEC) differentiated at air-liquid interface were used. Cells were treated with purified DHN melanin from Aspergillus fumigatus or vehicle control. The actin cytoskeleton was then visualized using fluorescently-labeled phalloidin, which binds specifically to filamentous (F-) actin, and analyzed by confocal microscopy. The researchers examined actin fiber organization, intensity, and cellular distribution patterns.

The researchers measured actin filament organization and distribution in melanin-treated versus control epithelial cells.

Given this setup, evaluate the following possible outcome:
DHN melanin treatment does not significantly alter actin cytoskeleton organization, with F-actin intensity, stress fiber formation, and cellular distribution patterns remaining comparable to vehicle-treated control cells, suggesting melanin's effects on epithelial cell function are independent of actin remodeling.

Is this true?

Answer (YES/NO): NO